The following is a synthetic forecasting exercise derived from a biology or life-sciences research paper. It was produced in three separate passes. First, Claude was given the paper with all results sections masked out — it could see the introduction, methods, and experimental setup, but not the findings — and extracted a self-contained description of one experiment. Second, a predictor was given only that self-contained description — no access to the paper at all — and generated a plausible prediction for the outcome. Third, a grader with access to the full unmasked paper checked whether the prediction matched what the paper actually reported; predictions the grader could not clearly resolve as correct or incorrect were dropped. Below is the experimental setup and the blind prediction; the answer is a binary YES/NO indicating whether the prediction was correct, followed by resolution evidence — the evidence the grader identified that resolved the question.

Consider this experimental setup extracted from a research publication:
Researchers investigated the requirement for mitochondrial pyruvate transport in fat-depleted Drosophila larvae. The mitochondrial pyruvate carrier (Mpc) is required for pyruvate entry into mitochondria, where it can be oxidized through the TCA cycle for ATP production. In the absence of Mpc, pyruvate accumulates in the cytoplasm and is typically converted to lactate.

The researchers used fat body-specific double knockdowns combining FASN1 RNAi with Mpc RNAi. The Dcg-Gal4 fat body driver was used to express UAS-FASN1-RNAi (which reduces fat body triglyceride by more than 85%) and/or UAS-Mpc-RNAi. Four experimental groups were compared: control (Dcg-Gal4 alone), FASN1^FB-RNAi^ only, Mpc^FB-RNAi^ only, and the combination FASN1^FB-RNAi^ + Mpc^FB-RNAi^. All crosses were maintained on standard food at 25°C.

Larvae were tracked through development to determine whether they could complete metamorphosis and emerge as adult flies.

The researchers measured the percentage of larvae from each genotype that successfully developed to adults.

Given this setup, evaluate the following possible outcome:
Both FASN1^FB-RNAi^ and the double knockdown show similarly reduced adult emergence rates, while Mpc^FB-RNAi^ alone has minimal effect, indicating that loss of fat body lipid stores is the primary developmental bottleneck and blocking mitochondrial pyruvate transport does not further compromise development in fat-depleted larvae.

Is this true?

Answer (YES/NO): NO